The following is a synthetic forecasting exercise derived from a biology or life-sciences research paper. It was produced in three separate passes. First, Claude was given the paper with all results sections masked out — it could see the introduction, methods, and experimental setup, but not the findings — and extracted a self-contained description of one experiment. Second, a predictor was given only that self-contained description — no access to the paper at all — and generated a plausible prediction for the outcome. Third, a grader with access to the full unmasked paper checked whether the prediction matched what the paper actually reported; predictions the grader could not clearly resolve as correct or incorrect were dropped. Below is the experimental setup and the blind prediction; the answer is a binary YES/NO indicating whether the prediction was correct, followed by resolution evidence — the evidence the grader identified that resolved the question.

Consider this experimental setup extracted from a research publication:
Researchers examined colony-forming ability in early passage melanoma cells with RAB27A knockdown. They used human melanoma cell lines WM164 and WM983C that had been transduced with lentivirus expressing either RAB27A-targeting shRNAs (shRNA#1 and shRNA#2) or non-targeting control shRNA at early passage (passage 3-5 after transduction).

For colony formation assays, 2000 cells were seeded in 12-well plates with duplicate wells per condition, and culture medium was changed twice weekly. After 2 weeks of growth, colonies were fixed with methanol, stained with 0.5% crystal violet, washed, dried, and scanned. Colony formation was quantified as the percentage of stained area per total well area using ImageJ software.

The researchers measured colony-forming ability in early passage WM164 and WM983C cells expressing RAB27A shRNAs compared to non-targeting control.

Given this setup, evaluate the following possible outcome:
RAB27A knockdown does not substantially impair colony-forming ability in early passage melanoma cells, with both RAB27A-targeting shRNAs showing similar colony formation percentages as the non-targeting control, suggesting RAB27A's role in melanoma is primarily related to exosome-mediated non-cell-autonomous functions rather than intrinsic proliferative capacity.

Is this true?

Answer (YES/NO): NO